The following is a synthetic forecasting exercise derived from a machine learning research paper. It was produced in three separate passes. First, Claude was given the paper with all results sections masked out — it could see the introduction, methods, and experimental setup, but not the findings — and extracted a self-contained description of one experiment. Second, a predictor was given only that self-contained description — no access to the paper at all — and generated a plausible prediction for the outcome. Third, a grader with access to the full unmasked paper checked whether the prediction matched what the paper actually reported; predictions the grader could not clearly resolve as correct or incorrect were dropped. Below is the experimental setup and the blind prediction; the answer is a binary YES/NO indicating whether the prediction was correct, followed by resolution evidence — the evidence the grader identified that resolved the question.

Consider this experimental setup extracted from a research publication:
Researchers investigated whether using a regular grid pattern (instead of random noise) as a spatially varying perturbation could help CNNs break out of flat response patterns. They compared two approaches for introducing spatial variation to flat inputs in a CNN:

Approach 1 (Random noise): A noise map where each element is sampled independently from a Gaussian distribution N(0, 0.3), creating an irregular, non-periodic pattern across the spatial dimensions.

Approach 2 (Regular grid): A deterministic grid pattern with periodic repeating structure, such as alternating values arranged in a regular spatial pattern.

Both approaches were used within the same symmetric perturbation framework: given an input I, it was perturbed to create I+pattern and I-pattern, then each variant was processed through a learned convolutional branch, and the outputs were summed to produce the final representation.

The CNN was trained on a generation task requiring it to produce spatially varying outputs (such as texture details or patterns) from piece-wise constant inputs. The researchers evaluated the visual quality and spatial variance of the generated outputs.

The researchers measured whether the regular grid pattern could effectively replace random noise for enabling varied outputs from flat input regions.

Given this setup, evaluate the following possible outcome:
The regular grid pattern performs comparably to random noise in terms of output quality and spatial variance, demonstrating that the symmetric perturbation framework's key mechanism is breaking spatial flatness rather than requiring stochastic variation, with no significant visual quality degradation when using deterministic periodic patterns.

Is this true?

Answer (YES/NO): NO